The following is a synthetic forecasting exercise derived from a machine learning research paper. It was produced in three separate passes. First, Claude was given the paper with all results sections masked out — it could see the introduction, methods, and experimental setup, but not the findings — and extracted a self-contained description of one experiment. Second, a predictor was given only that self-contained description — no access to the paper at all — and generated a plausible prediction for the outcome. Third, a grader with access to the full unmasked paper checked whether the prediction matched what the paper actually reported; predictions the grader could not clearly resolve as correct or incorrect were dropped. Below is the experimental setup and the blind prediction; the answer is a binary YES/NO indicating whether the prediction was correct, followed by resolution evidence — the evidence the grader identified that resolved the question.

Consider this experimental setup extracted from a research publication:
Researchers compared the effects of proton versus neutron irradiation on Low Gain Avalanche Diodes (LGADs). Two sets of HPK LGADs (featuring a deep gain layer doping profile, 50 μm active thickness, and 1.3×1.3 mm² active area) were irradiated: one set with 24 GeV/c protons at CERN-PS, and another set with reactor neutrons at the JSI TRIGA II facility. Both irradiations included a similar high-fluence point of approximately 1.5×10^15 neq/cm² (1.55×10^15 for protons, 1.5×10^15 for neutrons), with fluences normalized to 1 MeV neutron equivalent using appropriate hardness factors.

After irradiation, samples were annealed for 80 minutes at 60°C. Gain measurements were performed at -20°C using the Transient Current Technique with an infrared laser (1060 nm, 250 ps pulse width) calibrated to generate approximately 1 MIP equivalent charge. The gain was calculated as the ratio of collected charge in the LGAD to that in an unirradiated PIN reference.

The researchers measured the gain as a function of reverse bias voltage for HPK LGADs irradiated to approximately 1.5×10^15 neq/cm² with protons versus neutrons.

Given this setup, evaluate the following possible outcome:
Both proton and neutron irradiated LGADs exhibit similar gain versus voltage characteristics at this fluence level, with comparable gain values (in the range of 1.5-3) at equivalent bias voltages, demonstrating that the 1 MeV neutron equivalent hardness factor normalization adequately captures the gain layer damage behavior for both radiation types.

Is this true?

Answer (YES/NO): NO